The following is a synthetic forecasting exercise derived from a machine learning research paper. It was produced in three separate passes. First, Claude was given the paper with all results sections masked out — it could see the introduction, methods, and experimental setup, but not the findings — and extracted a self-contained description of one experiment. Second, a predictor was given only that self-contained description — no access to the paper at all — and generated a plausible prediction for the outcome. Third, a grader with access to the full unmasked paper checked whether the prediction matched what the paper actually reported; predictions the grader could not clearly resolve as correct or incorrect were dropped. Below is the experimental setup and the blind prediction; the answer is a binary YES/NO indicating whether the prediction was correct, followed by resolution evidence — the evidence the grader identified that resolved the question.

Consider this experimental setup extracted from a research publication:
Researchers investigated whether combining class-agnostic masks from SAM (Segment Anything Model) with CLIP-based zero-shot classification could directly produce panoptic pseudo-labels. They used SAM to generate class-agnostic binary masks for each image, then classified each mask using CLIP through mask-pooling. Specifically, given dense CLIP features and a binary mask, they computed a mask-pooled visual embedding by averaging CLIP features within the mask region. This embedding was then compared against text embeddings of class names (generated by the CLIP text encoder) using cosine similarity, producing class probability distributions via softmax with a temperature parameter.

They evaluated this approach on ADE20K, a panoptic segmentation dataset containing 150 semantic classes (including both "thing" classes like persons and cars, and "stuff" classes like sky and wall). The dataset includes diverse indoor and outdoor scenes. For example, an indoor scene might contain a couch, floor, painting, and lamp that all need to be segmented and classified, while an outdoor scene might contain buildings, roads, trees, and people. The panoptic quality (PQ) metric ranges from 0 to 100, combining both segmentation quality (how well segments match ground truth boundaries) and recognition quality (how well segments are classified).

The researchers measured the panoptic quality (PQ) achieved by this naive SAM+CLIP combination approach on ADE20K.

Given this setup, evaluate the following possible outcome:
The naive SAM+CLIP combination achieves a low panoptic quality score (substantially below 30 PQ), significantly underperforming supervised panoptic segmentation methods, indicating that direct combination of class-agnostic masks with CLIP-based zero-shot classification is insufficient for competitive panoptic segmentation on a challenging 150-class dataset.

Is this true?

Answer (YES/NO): YES